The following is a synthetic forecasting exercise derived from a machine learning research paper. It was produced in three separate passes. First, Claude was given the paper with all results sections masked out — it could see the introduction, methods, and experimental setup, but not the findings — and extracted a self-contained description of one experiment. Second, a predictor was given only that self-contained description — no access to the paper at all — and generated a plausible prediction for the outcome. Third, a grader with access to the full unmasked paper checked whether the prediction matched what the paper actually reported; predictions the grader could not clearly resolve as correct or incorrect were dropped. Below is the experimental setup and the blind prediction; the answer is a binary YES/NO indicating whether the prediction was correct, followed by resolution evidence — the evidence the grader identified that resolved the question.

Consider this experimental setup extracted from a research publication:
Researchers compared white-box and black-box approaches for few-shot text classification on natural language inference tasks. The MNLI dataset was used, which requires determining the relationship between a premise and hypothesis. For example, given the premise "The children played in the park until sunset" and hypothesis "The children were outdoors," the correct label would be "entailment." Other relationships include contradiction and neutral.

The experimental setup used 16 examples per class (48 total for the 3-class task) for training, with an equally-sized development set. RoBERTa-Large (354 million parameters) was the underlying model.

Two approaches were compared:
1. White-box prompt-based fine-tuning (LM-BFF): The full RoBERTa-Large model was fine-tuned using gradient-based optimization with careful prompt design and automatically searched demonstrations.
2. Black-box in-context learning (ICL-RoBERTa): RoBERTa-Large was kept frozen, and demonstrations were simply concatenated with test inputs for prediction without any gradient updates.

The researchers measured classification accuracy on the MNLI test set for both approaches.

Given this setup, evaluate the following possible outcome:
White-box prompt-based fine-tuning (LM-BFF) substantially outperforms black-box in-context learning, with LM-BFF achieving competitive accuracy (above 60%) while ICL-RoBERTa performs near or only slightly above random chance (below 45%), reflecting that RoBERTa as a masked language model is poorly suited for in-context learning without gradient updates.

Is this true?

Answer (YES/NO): NO